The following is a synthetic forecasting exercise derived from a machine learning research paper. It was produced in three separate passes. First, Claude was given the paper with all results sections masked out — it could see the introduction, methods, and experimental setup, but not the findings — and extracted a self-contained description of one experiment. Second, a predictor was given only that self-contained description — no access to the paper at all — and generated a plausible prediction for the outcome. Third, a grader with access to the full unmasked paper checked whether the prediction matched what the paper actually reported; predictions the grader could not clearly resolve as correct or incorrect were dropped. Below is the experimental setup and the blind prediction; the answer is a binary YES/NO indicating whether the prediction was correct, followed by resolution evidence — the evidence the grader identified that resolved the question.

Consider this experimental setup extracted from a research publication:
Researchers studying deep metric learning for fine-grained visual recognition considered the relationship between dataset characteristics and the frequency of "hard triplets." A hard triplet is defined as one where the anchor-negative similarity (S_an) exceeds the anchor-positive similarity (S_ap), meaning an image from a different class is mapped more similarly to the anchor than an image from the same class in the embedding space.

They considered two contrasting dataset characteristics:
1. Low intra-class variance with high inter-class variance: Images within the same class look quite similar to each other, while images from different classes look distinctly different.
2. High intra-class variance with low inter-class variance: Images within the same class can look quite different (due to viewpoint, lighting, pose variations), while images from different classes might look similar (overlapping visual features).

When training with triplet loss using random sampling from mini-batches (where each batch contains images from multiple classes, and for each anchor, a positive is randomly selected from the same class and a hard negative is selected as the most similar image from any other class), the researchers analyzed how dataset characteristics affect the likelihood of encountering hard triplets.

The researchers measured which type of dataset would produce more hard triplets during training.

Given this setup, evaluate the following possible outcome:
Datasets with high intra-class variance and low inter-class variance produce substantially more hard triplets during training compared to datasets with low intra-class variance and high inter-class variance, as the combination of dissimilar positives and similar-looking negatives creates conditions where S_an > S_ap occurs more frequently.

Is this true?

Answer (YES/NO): YES